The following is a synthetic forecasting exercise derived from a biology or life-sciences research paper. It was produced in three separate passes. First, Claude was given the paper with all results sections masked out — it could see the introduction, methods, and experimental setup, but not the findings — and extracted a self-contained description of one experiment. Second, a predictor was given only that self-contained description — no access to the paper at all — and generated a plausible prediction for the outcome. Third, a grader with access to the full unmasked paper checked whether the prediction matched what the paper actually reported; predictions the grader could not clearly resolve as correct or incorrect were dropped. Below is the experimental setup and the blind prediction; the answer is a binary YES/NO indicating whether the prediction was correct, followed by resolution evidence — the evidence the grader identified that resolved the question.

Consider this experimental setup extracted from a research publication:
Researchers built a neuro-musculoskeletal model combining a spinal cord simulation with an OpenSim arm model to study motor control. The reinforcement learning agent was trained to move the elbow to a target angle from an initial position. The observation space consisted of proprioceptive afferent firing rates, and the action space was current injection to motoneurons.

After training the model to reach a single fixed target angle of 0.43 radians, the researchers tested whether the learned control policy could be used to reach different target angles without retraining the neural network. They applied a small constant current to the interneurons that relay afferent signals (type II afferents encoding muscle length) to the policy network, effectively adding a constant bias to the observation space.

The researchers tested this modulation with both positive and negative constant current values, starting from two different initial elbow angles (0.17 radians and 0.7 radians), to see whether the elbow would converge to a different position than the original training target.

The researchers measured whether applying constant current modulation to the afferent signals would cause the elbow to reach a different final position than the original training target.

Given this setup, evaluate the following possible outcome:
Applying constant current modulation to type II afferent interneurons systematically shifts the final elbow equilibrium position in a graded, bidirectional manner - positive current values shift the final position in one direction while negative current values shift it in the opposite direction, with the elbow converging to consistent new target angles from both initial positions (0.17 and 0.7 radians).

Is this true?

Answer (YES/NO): YES